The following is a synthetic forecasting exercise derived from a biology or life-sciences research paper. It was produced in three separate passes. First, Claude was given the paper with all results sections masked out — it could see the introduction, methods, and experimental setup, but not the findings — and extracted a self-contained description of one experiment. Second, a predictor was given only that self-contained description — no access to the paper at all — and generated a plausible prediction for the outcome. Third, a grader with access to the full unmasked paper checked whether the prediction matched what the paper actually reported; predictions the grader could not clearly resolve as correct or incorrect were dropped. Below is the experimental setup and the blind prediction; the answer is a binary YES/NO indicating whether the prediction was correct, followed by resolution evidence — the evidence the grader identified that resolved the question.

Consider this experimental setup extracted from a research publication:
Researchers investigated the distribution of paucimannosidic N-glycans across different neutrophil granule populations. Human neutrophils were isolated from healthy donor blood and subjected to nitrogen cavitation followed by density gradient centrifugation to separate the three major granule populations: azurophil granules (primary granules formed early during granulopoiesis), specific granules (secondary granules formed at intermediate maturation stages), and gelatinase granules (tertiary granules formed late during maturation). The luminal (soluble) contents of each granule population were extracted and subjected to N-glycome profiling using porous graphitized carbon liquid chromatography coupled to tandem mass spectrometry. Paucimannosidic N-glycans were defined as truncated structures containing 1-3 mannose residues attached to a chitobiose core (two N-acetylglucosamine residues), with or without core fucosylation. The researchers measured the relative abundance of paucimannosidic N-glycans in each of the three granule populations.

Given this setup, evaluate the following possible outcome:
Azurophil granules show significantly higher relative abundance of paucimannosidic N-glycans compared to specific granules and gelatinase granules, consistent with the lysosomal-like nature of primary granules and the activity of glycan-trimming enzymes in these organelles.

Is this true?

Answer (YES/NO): YES